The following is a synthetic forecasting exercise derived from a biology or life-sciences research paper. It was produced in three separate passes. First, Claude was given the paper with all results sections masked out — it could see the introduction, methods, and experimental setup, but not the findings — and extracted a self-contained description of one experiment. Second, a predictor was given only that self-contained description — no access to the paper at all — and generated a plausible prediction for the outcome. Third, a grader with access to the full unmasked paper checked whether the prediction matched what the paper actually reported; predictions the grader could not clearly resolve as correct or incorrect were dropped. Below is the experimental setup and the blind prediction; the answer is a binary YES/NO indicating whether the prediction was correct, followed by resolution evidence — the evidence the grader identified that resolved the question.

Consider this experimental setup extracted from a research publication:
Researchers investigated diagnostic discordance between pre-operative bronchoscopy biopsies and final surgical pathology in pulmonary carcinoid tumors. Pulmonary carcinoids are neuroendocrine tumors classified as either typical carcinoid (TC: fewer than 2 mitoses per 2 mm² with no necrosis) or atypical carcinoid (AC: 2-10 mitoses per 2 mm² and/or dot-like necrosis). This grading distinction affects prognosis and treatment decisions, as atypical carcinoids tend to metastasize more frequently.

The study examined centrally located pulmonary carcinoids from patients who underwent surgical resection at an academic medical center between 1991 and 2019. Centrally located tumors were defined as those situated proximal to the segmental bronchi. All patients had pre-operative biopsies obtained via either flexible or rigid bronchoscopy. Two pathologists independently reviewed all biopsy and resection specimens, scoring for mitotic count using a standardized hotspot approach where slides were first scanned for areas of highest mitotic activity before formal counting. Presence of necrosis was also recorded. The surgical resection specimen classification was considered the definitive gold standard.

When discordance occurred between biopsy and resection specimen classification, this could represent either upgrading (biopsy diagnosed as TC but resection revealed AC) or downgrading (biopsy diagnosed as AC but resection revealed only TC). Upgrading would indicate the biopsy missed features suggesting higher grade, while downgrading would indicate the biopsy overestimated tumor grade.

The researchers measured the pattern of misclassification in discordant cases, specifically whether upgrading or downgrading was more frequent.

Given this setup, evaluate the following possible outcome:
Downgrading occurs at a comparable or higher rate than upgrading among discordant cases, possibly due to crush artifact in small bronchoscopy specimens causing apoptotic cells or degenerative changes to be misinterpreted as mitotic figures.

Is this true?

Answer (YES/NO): NO